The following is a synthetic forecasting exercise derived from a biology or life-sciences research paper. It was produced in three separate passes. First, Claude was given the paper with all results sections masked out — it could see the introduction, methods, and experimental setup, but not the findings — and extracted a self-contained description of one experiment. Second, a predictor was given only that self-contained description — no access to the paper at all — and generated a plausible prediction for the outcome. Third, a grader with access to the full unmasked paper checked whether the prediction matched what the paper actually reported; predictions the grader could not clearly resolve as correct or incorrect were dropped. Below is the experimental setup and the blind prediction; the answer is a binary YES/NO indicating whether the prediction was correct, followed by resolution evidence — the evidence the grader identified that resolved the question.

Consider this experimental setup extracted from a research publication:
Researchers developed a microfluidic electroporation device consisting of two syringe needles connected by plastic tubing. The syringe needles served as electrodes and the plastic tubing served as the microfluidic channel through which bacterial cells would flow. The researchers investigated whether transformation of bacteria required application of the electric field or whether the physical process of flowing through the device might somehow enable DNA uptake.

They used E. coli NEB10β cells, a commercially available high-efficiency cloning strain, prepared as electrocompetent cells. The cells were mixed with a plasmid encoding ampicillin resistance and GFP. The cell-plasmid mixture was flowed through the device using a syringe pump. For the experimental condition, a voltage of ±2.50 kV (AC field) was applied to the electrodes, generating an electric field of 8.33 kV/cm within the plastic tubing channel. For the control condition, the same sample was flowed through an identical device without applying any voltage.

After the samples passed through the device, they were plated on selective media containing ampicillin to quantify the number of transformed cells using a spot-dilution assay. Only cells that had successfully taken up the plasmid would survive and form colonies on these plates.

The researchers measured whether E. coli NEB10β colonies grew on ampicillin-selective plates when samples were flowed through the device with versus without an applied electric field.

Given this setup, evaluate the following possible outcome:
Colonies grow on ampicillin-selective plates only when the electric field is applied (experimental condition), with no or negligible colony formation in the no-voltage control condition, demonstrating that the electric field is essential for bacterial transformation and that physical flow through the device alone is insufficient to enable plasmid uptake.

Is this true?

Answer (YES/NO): YES